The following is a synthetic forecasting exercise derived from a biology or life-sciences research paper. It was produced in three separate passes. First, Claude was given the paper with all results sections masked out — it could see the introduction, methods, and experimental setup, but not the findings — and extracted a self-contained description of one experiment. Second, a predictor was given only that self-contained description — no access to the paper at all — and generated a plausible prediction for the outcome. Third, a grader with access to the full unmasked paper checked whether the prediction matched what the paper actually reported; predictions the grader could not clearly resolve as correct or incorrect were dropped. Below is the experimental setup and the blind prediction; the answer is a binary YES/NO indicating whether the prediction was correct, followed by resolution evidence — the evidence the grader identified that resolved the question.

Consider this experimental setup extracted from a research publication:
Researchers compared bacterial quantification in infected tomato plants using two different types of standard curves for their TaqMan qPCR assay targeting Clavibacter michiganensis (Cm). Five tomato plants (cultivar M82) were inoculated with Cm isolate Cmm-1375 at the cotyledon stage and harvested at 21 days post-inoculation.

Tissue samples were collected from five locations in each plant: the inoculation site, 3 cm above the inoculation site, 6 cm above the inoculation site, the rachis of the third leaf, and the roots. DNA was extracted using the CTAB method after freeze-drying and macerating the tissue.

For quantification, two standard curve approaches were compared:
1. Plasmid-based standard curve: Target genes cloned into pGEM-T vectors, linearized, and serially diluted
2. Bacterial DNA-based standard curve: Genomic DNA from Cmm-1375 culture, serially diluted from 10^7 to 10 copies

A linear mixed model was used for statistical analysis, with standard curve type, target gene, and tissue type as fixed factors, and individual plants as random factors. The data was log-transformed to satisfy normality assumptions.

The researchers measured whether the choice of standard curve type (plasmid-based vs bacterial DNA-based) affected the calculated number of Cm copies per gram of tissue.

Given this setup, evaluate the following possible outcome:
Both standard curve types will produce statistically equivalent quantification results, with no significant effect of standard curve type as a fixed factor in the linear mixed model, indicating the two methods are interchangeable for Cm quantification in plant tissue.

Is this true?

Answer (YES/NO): NO